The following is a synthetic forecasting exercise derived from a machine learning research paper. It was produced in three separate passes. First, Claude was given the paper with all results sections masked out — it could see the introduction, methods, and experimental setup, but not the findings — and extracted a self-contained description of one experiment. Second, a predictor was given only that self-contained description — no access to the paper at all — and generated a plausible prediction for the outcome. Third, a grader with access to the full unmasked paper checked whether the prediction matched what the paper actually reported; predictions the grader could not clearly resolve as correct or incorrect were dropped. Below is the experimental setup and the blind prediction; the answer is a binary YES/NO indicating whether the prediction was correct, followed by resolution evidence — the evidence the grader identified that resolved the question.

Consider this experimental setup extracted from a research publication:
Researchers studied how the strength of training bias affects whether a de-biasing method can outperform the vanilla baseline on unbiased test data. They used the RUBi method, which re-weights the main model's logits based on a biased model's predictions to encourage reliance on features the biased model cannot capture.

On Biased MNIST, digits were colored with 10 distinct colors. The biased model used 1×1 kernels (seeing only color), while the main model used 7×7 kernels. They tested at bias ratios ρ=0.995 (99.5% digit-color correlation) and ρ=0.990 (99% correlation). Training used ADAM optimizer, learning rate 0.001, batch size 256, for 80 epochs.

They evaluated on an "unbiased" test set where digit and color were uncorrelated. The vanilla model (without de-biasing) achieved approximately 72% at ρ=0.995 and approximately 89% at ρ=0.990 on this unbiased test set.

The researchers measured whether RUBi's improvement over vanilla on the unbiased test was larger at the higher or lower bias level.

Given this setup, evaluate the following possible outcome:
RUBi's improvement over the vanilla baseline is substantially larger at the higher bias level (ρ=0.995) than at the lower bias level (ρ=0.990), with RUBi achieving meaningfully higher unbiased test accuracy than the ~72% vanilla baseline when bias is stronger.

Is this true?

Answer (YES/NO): YES